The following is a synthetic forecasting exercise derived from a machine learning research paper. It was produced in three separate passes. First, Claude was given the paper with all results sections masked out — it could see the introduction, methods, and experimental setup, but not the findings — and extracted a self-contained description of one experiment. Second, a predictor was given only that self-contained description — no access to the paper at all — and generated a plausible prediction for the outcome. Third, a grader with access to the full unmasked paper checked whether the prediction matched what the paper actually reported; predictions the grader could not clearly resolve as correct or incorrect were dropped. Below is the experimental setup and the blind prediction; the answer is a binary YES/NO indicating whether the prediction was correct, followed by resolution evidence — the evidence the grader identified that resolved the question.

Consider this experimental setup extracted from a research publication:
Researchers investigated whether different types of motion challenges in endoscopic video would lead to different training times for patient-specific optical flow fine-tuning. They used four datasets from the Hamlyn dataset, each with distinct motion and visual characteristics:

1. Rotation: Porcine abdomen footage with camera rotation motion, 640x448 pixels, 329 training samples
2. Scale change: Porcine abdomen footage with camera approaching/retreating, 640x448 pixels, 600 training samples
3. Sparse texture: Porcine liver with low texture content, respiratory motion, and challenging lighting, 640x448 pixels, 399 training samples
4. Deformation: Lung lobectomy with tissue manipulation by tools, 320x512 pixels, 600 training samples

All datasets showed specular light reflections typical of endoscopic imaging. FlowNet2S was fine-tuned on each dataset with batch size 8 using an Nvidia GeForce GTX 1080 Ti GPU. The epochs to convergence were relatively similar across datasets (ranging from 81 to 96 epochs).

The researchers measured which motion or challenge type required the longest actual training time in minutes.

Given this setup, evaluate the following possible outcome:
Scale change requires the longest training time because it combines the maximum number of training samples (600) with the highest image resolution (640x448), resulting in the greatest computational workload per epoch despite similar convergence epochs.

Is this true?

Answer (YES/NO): YES